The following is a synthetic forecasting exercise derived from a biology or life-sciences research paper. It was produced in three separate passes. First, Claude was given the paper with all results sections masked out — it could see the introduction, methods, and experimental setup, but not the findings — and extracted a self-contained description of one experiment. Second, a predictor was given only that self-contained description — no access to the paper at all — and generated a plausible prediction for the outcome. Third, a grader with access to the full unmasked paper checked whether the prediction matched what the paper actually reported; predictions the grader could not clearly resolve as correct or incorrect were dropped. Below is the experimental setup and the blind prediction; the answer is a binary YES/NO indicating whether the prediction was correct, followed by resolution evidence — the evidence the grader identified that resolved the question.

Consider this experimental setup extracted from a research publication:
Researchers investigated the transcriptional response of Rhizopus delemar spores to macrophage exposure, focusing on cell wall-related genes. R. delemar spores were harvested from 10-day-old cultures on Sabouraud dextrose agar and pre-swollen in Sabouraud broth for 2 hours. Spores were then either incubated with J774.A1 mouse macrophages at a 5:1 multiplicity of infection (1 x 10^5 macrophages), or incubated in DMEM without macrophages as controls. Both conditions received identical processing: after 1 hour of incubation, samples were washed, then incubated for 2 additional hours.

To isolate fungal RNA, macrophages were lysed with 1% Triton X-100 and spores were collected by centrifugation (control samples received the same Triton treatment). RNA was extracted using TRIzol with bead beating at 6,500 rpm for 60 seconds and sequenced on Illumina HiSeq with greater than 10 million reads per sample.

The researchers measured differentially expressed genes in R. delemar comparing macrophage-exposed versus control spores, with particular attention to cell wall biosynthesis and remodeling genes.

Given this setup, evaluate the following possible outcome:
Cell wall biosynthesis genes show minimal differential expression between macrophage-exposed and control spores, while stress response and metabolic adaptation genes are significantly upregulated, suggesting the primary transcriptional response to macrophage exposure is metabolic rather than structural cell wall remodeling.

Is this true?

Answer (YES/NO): NO